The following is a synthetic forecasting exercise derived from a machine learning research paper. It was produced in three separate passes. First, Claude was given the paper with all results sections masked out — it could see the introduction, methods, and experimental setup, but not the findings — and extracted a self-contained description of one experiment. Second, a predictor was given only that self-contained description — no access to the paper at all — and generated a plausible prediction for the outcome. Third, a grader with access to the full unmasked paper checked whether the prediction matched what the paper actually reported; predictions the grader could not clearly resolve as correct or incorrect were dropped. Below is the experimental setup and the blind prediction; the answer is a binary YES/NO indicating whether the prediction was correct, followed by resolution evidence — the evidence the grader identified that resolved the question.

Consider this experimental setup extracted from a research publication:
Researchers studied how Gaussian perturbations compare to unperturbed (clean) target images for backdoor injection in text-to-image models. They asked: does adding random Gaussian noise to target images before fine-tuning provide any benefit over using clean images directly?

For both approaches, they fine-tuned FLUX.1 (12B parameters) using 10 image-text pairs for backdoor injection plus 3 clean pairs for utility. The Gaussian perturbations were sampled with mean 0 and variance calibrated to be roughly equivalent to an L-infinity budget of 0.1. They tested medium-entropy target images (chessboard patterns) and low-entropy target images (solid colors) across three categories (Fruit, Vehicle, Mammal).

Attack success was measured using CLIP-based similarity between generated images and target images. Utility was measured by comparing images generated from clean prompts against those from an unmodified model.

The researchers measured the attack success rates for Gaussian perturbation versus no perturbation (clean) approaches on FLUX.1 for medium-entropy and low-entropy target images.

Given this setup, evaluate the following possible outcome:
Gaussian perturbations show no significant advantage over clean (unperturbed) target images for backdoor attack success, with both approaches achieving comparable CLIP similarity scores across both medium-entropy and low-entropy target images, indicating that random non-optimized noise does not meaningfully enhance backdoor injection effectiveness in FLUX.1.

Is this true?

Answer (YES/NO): YES